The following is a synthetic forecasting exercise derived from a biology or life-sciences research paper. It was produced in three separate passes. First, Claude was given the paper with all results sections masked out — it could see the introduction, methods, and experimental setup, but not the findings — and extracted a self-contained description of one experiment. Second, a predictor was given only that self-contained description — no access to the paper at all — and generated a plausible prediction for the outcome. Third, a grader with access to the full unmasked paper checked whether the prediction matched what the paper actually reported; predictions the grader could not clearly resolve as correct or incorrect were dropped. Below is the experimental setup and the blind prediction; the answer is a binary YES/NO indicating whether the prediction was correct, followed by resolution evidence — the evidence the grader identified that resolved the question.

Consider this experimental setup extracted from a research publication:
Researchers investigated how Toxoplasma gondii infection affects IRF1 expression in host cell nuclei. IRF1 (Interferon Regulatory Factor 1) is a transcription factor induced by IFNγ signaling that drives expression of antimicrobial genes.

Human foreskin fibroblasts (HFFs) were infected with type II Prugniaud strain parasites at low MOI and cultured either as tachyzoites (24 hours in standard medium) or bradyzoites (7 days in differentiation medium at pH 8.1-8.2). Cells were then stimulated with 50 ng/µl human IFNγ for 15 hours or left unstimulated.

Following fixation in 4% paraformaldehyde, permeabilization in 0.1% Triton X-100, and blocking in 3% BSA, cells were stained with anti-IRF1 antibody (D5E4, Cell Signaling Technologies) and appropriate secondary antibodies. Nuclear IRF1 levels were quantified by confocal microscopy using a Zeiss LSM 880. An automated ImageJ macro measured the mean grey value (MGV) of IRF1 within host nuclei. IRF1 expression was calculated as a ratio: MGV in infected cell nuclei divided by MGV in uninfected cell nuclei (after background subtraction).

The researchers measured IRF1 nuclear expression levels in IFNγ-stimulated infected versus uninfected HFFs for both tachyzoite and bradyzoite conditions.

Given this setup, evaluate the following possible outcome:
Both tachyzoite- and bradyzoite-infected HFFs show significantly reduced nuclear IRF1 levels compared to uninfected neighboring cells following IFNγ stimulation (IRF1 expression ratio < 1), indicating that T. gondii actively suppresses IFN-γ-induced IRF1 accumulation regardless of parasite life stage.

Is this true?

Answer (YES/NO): YES